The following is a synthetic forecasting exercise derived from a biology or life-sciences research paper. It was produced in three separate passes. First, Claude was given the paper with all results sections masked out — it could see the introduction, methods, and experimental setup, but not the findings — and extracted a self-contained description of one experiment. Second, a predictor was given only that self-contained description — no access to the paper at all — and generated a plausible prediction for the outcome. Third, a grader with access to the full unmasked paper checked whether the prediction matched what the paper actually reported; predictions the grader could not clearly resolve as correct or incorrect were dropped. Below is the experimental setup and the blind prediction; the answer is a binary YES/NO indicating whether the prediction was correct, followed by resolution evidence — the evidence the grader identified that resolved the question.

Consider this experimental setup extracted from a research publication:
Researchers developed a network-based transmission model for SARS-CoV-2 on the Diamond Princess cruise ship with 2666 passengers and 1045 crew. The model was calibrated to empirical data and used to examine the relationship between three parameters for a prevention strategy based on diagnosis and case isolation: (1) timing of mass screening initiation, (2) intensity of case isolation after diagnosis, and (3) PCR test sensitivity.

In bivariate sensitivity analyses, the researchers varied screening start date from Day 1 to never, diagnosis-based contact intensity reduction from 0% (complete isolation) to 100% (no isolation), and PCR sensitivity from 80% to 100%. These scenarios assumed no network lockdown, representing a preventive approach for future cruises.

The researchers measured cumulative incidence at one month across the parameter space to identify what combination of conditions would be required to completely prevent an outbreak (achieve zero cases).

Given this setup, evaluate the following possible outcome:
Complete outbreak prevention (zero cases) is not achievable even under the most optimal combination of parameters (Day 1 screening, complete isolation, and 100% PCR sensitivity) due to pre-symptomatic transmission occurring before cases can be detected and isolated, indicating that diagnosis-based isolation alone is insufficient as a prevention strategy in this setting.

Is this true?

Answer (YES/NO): NO